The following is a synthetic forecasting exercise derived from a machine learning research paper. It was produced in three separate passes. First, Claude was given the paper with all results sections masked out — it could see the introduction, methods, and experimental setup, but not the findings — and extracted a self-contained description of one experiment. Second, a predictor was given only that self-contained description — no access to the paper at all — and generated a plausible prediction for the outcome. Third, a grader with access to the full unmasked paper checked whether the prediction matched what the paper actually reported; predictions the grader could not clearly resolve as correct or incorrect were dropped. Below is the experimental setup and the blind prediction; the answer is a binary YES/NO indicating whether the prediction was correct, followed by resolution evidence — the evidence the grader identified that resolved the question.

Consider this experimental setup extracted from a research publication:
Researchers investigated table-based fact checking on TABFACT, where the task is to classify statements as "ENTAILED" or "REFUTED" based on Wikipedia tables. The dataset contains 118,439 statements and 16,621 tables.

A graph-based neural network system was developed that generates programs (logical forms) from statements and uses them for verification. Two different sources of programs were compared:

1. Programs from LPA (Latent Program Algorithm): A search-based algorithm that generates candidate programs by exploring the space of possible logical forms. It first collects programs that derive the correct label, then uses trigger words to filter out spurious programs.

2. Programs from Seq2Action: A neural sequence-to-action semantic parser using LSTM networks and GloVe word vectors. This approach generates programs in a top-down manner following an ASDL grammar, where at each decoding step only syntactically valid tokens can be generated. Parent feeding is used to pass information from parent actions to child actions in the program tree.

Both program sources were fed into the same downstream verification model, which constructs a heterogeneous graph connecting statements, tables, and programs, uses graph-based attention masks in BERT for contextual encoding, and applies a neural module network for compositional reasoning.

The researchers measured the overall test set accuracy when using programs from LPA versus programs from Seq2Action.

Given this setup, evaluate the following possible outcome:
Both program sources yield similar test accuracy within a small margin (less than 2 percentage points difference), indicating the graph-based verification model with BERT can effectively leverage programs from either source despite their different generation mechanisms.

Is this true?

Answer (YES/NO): YES